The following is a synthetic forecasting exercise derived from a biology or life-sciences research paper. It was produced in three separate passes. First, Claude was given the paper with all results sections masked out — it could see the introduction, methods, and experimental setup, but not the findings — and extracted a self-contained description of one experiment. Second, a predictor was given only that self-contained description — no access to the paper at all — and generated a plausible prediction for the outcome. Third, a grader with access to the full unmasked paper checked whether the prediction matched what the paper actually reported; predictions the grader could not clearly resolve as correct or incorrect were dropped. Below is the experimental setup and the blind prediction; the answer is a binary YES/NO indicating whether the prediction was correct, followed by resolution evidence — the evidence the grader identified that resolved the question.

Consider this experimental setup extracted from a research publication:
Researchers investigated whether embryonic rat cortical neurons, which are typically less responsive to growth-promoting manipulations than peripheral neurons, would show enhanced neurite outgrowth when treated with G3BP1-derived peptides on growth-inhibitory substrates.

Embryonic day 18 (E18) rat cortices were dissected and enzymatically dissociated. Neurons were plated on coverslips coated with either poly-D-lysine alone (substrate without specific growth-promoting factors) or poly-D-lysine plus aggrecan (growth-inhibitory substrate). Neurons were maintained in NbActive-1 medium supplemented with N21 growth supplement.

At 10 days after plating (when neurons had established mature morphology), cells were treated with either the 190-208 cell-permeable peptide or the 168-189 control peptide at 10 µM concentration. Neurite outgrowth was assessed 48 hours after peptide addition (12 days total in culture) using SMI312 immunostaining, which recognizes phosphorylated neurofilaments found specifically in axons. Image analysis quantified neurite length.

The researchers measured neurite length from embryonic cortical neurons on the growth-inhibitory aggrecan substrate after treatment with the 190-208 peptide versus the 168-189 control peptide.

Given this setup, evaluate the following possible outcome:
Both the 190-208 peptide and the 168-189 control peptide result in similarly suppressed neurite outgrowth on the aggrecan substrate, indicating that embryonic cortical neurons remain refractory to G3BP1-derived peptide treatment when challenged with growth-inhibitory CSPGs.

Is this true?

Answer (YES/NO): NO